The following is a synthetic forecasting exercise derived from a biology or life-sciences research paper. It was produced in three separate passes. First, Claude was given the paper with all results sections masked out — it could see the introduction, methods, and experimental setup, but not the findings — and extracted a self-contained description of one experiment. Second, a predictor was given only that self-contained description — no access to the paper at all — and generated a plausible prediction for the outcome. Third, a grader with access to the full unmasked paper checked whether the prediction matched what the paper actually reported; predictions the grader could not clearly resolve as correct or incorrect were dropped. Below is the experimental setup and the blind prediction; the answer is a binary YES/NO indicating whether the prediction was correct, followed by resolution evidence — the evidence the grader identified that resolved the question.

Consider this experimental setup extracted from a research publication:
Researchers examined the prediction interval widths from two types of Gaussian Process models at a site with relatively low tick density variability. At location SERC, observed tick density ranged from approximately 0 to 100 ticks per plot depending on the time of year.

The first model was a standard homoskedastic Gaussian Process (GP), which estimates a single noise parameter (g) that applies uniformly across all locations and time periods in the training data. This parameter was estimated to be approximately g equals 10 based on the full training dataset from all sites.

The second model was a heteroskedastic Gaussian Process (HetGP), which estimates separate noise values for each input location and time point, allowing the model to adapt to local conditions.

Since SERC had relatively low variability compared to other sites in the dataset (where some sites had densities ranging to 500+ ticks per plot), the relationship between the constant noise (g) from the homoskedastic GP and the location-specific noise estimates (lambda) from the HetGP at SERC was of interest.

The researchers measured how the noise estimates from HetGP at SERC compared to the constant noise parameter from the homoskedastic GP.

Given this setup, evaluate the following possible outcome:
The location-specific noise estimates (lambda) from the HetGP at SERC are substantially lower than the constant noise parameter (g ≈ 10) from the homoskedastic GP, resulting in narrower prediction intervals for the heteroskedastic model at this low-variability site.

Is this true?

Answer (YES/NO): YES